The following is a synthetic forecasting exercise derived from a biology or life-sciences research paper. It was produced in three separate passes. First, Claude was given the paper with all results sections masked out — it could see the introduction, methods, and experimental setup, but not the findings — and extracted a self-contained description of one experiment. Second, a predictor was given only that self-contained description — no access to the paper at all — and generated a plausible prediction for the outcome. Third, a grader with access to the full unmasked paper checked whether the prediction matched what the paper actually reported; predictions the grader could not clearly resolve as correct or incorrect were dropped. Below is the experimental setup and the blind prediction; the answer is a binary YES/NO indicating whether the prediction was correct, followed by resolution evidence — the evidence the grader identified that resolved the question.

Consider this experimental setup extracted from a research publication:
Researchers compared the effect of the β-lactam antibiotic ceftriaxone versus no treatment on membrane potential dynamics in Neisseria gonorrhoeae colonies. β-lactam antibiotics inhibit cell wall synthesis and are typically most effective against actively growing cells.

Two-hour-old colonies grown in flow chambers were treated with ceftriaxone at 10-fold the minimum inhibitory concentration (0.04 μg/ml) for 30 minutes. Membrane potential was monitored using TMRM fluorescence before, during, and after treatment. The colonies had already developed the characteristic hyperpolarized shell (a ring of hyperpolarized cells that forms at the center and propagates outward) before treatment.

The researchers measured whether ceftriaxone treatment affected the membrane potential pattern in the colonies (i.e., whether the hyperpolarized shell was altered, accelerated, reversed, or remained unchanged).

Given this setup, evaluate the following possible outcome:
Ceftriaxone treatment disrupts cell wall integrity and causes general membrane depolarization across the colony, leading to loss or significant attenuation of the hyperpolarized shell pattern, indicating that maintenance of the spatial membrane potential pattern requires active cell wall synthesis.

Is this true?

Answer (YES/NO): NO